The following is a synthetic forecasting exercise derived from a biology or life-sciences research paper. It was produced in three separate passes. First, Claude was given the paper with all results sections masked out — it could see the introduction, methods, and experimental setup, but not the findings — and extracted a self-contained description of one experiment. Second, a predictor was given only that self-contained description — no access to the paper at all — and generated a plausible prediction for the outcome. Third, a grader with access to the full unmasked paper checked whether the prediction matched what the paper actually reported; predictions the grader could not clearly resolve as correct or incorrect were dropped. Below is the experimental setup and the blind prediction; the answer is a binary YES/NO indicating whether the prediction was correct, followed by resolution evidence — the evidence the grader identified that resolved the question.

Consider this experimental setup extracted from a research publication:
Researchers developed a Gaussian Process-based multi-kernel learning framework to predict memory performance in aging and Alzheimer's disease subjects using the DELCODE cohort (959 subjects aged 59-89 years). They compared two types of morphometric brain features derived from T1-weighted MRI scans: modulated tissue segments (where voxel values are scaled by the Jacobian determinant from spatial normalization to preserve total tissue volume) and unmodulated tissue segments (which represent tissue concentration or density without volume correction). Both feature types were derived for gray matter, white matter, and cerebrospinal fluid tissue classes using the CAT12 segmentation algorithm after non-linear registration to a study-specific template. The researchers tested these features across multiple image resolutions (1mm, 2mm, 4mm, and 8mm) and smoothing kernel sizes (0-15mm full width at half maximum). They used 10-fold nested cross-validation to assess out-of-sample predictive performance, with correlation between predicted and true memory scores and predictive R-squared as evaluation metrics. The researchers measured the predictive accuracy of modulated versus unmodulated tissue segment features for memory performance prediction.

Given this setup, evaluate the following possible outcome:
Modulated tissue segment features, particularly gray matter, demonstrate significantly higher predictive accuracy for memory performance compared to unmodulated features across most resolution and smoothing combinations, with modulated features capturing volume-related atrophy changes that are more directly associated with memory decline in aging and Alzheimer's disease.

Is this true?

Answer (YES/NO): NO